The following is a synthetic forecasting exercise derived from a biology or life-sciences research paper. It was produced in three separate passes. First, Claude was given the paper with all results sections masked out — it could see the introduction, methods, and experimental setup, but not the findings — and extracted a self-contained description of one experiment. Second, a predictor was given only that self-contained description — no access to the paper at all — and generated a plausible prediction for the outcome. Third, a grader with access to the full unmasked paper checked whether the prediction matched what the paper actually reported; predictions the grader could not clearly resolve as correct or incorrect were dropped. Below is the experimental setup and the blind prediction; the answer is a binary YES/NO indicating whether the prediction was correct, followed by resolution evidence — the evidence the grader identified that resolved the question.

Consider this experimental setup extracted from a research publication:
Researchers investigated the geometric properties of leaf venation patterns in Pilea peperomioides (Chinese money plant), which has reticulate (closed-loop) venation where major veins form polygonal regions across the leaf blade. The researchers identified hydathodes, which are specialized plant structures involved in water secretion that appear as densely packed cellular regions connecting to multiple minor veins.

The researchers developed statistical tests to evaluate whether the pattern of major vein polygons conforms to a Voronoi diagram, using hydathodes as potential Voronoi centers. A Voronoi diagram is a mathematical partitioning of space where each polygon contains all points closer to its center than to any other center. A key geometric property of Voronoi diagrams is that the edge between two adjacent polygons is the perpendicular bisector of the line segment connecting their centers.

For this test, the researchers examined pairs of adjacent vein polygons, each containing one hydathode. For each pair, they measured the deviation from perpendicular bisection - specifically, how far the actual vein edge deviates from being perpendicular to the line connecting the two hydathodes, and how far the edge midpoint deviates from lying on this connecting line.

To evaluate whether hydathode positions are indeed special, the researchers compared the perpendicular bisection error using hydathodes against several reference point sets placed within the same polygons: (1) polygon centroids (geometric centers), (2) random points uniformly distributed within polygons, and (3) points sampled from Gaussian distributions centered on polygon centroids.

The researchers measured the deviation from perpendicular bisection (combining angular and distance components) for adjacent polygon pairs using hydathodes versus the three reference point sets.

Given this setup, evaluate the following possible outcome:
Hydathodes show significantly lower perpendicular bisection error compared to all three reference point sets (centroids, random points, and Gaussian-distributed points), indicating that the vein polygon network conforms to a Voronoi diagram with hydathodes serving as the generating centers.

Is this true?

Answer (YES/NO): NO